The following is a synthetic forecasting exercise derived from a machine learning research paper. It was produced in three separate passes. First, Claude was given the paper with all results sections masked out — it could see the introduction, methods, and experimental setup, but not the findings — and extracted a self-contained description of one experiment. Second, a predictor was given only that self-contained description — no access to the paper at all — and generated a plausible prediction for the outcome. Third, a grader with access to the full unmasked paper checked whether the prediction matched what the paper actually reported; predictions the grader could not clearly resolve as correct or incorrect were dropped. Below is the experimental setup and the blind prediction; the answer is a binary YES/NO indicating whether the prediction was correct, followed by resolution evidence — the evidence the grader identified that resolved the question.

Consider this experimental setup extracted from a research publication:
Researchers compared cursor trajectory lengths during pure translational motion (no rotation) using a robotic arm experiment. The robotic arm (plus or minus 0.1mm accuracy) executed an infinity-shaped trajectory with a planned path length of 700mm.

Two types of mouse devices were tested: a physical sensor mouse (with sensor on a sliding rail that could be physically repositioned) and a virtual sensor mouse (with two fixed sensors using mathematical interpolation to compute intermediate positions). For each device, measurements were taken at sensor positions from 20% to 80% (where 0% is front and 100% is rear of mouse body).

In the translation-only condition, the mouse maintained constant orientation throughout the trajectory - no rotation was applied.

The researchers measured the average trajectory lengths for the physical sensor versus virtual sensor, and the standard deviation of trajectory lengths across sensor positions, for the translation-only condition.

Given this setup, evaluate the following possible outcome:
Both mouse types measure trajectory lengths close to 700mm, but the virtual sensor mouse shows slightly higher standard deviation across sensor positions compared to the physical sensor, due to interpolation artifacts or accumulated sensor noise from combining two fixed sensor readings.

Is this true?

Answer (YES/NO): NO